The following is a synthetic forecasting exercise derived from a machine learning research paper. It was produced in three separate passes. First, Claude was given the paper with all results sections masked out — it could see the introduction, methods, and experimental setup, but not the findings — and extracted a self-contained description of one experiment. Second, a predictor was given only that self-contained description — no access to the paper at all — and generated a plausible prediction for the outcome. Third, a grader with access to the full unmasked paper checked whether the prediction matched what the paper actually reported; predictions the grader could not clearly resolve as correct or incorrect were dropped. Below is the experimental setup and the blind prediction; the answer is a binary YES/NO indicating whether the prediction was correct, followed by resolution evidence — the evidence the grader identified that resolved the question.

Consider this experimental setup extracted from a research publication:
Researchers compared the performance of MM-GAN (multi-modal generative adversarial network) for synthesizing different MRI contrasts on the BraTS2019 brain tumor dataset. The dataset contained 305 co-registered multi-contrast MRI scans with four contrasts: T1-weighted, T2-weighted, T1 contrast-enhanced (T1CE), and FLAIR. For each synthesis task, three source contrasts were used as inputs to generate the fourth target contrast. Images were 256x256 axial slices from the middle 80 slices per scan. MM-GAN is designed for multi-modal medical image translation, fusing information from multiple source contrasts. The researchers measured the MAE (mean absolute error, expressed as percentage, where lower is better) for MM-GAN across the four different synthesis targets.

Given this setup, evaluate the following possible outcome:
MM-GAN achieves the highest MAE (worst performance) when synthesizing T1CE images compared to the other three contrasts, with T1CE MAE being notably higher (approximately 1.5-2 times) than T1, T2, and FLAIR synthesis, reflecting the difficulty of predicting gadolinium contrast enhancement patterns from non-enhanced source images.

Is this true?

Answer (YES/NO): NO